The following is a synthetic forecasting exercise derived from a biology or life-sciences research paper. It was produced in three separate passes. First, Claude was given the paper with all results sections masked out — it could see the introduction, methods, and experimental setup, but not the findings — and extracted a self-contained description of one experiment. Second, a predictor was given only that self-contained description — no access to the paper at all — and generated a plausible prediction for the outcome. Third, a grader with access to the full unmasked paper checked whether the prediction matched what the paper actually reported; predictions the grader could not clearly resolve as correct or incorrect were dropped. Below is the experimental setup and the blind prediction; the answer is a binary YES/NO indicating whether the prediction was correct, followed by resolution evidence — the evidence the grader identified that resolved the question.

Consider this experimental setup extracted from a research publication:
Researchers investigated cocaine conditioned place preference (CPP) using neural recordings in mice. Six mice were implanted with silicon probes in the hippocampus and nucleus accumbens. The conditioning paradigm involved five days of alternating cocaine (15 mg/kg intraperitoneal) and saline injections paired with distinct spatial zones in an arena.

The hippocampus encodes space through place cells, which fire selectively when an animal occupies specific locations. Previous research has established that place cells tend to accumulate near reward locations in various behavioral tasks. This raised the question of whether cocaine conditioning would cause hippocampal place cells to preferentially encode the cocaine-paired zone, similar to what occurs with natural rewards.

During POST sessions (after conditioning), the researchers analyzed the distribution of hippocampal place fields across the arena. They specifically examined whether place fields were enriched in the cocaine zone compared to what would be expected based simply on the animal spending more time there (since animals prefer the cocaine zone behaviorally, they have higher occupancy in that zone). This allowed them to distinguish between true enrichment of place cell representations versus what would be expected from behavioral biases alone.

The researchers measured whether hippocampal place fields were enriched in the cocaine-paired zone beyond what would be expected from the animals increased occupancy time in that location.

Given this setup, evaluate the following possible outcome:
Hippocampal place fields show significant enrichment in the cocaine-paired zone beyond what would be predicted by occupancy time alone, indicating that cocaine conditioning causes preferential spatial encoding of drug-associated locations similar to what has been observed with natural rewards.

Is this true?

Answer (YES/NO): YES